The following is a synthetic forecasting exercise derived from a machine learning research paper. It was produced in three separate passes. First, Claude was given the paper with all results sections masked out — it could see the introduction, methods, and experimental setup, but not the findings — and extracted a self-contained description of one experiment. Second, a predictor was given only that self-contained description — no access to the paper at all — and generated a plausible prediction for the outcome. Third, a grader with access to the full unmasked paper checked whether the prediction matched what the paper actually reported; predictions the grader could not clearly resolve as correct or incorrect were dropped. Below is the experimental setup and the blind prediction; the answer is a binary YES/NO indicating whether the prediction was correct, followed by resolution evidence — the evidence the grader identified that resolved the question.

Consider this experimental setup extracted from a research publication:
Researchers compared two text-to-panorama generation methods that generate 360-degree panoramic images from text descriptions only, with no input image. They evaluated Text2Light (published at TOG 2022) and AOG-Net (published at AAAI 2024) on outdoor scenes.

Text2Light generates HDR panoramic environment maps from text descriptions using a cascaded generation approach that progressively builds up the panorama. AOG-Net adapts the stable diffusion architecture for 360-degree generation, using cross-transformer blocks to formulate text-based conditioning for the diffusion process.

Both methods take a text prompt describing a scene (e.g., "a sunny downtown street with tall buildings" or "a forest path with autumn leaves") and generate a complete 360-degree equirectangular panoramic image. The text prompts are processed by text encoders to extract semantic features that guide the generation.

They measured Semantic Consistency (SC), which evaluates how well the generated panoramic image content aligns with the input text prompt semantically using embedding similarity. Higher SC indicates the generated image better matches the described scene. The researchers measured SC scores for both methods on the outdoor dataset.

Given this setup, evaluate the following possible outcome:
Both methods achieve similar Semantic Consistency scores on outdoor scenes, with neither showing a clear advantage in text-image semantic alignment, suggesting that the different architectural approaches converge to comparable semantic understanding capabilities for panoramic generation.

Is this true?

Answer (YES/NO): NO